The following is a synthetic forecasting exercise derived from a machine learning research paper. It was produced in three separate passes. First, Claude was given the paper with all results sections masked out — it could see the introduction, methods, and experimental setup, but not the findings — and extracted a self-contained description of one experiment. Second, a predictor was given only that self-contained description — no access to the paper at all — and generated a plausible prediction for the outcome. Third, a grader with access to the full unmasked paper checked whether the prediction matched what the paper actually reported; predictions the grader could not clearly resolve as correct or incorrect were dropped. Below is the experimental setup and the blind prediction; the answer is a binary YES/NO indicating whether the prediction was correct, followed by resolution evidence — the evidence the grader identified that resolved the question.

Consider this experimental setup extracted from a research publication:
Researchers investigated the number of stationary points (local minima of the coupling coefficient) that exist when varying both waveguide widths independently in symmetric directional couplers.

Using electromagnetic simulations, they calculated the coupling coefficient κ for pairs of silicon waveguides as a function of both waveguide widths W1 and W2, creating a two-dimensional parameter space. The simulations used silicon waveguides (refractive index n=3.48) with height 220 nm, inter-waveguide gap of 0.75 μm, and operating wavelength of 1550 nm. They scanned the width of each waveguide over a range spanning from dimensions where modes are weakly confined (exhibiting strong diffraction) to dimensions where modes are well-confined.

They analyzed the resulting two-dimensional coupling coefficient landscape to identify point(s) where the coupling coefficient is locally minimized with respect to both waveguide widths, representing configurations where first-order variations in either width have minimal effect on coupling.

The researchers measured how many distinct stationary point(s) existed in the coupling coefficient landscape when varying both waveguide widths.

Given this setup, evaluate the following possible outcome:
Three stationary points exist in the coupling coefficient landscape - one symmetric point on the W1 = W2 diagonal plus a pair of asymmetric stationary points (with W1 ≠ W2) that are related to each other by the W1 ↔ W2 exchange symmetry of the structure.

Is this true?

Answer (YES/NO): NO